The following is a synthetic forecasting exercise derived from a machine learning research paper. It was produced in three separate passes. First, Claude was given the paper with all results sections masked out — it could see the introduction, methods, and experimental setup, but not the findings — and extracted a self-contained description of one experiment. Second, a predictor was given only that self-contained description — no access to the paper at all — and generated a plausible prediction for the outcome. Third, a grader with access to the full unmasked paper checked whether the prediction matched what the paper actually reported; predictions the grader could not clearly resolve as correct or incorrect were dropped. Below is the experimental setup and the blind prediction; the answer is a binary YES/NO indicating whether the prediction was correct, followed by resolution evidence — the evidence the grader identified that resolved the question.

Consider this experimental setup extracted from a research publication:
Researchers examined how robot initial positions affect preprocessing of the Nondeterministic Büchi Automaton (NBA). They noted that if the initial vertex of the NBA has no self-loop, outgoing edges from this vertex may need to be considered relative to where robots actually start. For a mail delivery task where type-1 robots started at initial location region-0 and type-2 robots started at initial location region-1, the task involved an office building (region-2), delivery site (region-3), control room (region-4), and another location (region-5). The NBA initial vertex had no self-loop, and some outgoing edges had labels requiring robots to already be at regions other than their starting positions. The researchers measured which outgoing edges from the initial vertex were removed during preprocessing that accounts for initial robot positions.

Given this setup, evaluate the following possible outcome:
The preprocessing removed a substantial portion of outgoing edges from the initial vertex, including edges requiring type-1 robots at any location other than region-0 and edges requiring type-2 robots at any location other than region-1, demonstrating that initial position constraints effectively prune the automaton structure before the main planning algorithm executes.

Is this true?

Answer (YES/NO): YES